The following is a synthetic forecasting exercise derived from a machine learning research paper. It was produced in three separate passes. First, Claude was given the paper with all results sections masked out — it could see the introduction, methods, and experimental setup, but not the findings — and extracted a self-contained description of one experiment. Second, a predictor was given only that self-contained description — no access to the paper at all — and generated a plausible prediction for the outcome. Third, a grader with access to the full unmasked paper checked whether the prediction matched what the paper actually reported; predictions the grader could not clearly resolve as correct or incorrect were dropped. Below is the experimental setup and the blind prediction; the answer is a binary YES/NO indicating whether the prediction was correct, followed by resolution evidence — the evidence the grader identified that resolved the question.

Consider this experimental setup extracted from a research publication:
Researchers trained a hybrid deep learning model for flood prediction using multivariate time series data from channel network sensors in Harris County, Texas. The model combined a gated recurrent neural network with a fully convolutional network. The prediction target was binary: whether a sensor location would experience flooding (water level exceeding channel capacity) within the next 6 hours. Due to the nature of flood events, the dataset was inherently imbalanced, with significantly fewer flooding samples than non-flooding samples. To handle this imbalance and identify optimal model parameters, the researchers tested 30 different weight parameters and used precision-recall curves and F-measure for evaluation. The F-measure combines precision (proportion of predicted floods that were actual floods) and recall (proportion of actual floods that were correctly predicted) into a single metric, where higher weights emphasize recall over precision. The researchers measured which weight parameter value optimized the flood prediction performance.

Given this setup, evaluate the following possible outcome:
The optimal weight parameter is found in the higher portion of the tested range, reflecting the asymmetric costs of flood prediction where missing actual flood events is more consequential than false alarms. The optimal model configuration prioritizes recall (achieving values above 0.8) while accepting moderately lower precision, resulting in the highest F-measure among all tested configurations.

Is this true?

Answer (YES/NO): NO